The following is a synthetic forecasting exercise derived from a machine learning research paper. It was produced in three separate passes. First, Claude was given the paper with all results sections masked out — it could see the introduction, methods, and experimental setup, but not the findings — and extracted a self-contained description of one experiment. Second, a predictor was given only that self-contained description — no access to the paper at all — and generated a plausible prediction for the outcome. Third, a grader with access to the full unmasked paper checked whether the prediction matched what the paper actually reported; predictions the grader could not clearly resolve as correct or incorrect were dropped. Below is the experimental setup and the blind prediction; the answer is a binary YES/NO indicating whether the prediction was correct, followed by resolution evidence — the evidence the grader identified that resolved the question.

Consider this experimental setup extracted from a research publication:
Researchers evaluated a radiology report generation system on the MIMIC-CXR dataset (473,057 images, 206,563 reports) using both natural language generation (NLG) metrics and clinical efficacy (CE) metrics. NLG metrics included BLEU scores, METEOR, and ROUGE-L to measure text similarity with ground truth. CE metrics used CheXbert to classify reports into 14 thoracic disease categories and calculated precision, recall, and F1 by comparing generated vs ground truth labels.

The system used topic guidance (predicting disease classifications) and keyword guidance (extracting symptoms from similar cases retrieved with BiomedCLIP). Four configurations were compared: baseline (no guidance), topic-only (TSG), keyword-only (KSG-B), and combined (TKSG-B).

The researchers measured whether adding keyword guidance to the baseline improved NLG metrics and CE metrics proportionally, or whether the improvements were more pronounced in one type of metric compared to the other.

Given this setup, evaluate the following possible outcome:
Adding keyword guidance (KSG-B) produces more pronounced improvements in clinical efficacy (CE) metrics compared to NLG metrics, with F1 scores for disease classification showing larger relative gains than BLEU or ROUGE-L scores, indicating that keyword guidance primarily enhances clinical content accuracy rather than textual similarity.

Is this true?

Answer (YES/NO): NO